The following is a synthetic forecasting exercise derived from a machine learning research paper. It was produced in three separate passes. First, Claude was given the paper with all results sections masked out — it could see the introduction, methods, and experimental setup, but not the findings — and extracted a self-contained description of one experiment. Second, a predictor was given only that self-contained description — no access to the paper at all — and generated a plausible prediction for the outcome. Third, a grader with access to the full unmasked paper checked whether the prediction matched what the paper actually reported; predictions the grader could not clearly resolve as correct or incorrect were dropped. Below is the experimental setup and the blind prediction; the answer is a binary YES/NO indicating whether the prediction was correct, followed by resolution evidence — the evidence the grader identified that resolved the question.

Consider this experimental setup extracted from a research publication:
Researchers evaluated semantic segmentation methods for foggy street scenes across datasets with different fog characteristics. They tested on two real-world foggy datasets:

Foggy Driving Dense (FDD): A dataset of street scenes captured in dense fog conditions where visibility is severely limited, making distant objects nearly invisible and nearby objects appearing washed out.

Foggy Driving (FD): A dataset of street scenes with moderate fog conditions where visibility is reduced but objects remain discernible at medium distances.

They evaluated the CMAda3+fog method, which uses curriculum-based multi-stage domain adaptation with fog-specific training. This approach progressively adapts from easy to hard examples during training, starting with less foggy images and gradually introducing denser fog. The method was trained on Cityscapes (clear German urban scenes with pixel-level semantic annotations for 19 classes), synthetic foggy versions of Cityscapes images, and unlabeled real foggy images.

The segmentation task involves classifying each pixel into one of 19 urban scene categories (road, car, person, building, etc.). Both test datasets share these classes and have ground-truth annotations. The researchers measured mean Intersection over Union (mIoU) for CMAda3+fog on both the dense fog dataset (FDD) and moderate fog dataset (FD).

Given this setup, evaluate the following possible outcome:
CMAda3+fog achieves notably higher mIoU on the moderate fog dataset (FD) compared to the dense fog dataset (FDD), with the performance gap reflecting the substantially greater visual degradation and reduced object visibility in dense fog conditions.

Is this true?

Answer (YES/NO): YES